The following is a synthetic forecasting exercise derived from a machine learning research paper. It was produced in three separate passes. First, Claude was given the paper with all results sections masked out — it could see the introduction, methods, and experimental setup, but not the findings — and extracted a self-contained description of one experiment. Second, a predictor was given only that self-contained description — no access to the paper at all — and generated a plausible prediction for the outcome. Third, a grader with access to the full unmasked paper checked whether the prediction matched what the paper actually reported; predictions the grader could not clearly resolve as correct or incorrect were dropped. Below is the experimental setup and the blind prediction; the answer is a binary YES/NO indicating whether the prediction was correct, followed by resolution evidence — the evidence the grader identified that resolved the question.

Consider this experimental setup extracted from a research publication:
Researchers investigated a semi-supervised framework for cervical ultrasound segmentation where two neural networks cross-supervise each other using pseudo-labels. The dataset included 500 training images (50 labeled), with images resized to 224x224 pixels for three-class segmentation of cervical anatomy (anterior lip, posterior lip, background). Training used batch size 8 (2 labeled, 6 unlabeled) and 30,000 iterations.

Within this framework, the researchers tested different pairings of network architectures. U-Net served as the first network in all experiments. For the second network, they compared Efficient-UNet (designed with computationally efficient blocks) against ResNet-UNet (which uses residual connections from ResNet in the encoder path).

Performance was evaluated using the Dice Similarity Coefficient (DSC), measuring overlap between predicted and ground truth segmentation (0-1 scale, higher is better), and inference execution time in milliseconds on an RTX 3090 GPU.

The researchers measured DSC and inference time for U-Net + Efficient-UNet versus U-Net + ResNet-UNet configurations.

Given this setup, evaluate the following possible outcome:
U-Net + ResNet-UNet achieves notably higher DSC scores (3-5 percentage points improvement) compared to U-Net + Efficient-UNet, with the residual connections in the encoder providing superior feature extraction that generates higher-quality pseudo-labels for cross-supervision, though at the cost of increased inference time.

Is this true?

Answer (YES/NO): NO